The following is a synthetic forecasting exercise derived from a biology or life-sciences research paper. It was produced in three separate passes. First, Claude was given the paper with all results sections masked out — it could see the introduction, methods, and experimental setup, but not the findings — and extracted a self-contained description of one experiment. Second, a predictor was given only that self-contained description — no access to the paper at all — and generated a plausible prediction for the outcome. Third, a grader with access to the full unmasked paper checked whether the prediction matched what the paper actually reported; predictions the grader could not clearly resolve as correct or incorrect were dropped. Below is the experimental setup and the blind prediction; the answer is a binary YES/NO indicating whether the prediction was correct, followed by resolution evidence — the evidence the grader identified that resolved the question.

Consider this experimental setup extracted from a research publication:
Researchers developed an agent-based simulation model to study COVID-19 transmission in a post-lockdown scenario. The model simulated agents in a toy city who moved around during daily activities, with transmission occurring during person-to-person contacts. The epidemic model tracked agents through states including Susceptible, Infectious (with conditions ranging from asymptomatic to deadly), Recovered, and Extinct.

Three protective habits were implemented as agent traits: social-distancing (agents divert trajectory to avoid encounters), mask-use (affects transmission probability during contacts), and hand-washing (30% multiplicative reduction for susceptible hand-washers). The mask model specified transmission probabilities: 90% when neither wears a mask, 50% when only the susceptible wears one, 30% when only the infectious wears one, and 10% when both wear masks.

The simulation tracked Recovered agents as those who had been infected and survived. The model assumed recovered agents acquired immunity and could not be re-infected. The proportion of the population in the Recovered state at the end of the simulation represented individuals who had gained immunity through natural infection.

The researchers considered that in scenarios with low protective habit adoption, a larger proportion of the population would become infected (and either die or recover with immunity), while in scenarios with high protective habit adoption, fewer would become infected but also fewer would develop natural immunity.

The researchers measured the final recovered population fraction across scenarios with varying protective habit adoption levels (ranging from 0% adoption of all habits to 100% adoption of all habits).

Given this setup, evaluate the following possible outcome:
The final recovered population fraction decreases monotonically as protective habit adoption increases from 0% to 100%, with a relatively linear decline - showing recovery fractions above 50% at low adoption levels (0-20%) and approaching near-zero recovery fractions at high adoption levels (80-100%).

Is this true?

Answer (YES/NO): NO